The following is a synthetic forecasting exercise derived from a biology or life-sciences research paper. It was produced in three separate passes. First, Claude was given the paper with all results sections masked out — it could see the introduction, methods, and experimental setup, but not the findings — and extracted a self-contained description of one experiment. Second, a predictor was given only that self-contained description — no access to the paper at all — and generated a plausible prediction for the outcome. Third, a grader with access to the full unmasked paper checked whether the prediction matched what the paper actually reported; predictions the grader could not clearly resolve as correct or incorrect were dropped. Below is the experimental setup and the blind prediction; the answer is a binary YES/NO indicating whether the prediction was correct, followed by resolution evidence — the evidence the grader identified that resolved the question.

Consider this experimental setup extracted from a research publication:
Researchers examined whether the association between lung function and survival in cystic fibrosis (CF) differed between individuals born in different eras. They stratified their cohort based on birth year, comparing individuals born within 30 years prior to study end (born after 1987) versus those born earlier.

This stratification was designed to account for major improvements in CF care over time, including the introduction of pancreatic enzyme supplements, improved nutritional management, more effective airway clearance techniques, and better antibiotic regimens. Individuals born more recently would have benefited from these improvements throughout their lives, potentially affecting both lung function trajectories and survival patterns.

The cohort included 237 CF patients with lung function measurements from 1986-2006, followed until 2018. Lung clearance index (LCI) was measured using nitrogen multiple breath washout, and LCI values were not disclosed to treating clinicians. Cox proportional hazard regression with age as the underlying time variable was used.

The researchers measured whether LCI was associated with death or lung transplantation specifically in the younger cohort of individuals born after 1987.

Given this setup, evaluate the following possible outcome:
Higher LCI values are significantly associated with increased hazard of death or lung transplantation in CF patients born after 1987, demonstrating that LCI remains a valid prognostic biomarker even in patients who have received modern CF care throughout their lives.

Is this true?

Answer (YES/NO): YES